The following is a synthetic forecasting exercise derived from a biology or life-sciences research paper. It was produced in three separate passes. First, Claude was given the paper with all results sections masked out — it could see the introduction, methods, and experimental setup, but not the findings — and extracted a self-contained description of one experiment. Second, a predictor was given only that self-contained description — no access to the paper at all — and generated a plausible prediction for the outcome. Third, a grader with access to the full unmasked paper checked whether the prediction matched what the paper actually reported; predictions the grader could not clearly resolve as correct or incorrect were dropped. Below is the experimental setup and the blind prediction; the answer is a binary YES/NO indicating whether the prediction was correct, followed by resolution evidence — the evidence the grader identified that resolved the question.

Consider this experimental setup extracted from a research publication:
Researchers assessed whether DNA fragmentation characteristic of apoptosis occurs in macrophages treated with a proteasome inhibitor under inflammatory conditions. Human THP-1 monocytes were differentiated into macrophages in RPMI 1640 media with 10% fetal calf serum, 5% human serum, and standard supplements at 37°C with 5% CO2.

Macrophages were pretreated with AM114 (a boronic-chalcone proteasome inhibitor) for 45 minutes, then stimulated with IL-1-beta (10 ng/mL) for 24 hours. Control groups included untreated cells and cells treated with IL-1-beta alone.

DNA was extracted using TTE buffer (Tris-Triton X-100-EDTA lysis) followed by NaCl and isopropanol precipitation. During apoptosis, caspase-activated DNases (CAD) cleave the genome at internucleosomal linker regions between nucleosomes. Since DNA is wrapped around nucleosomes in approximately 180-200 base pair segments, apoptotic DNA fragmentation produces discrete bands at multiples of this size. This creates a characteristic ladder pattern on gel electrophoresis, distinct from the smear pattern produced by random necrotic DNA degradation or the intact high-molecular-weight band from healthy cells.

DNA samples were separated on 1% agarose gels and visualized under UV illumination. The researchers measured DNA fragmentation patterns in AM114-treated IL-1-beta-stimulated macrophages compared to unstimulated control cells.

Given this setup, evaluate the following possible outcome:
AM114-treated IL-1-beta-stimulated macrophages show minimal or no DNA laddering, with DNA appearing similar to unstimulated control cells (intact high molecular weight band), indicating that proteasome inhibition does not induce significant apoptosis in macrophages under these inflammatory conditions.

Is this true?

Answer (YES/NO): NO